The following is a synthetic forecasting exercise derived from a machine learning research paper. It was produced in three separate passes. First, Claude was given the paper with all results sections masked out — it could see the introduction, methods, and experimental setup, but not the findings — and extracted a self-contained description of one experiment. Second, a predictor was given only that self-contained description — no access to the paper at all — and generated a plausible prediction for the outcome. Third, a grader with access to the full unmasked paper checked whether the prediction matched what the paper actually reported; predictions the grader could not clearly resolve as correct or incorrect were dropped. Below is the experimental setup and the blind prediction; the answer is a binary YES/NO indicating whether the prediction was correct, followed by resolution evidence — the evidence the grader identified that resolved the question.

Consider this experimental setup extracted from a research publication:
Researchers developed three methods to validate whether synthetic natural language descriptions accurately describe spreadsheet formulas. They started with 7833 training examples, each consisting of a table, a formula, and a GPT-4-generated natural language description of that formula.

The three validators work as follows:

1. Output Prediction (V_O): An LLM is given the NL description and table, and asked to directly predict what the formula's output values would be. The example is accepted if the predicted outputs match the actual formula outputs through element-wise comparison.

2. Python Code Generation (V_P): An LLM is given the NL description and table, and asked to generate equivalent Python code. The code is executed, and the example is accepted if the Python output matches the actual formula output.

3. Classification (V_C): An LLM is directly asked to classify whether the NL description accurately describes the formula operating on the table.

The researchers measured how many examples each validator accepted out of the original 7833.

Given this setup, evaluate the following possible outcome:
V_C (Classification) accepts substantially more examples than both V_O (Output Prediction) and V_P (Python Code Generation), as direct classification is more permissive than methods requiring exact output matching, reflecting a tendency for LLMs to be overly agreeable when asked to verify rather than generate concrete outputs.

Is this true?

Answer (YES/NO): YES